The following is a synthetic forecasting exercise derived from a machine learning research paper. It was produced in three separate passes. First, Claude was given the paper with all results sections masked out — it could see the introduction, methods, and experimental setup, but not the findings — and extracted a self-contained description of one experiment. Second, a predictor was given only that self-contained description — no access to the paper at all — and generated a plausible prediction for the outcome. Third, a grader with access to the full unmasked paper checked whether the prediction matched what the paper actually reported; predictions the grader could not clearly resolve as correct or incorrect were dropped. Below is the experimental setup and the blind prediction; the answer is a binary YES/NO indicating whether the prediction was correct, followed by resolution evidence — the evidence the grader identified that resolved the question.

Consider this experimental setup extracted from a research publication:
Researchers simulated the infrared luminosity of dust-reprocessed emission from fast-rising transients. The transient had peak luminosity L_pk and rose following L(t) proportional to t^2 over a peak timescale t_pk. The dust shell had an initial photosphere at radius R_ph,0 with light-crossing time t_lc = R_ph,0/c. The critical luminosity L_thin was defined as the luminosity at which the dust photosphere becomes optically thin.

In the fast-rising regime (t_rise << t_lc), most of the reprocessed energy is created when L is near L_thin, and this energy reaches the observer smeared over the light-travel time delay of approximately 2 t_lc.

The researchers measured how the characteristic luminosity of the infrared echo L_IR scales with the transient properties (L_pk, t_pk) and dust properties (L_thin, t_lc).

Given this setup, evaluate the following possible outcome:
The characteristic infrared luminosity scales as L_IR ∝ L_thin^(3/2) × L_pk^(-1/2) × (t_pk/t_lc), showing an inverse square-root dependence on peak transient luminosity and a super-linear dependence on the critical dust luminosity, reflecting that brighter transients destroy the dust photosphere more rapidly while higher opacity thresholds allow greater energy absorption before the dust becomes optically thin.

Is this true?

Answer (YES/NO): YES